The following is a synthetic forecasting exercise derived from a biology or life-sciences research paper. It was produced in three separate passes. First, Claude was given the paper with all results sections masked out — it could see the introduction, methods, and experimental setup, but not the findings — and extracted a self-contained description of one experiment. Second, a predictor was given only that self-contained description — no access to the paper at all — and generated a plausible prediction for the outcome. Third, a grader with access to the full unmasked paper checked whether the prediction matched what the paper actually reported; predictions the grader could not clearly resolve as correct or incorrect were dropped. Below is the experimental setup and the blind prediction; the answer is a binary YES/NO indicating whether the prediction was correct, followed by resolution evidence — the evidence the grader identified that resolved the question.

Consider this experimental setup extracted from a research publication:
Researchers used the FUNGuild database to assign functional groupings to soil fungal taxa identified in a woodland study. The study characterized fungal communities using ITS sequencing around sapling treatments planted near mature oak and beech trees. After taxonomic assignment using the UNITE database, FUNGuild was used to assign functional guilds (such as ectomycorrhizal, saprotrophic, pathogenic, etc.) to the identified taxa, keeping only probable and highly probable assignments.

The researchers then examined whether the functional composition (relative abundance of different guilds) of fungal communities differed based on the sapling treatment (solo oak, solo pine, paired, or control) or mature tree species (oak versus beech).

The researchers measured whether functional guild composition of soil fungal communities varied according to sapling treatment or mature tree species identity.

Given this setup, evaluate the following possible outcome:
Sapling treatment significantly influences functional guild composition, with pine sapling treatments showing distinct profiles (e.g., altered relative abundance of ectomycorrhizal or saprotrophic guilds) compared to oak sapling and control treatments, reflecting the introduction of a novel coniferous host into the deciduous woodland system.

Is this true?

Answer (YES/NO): NO